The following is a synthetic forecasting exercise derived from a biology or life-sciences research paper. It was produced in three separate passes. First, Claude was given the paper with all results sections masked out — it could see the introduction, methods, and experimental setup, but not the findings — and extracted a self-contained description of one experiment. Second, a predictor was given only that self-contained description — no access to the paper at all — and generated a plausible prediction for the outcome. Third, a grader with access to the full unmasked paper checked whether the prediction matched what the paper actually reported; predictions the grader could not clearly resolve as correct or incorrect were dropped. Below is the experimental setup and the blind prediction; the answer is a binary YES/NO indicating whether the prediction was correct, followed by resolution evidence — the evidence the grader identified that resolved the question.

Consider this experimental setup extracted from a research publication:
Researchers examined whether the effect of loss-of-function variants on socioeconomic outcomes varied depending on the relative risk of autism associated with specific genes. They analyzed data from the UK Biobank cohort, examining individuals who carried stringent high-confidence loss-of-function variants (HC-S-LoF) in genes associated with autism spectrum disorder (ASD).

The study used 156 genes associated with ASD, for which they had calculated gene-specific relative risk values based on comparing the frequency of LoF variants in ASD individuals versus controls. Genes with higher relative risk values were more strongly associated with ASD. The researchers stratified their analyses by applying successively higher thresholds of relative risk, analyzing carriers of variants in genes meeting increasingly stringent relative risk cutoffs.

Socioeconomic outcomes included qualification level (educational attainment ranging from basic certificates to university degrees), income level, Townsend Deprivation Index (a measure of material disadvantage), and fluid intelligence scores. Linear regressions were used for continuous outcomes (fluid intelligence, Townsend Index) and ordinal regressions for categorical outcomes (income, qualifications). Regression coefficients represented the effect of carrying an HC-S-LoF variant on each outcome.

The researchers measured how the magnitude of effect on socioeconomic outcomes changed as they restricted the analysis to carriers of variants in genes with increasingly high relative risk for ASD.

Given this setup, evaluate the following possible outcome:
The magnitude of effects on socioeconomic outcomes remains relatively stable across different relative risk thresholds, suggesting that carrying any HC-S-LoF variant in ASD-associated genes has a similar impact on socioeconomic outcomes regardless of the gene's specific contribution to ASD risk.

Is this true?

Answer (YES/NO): NO